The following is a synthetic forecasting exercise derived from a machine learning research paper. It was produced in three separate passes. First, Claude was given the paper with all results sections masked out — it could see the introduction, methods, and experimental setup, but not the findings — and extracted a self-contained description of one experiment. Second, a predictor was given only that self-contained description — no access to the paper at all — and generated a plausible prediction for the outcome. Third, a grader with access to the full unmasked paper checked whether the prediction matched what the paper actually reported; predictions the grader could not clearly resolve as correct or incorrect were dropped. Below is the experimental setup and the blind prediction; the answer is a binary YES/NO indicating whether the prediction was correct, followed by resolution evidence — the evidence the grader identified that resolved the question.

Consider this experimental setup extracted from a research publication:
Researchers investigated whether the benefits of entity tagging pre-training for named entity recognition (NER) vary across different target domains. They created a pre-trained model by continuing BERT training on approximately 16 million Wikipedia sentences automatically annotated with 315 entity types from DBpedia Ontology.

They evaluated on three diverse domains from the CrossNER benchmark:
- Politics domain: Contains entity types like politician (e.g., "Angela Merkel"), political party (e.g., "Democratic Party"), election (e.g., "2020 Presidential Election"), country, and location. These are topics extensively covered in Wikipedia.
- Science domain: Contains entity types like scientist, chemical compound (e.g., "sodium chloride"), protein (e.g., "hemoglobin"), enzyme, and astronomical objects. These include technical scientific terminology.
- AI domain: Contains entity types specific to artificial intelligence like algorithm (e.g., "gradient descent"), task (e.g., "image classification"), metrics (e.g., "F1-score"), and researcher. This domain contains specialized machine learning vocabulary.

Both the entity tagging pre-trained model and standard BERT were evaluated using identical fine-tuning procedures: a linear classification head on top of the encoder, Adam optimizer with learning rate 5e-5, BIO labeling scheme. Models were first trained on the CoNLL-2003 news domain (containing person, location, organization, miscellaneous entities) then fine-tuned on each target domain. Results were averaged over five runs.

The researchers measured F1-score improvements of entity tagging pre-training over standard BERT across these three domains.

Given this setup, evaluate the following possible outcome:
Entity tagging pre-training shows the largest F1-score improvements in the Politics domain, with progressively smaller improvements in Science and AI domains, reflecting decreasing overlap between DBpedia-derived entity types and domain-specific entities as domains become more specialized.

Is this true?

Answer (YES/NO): YES